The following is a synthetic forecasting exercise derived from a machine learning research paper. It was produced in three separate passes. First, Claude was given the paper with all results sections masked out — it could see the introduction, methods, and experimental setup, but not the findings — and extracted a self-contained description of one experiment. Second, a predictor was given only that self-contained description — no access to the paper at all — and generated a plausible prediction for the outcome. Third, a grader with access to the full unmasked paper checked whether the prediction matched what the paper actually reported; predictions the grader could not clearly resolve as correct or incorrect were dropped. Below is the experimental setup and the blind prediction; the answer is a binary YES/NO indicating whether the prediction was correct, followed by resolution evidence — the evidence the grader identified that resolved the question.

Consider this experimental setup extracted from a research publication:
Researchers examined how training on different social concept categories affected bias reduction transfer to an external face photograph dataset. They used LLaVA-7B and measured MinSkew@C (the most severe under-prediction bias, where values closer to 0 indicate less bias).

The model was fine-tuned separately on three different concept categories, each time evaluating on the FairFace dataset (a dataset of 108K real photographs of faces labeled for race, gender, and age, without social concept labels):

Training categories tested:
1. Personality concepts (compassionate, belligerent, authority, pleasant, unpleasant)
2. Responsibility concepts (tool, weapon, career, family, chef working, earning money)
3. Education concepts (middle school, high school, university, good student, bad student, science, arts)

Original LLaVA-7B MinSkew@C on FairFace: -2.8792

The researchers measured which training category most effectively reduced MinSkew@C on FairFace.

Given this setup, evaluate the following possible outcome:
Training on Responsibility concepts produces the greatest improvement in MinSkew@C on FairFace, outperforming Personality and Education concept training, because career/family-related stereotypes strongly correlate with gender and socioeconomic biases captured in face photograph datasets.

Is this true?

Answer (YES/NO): NO